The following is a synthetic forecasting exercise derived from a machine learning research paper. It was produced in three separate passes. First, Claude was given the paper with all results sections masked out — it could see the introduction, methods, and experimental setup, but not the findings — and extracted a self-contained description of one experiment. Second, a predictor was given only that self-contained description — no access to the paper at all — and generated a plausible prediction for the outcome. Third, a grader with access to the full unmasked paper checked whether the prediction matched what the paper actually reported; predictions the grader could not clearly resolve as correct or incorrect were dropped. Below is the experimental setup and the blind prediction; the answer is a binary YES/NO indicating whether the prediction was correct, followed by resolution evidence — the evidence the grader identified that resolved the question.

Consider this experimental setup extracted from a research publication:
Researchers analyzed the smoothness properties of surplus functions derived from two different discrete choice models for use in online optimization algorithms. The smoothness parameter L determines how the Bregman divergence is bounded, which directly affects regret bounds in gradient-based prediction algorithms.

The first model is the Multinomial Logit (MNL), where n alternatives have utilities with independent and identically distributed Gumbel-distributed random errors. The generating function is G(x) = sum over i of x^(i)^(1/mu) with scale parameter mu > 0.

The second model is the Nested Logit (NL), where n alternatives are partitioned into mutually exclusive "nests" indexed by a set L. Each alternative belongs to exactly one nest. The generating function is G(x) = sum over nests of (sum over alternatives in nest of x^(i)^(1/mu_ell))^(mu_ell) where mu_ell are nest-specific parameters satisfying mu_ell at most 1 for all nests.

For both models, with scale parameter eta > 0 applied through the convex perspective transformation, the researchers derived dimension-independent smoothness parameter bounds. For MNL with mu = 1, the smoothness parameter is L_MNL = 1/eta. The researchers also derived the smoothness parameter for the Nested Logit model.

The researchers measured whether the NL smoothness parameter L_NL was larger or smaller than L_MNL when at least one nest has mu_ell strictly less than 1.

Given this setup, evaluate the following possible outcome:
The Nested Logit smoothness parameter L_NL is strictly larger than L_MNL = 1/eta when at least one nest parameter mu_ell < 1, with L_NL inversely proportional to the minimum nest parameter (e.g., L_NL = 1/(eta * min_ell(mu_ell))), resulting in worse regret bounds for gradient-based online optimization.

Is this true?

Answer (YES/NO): NO